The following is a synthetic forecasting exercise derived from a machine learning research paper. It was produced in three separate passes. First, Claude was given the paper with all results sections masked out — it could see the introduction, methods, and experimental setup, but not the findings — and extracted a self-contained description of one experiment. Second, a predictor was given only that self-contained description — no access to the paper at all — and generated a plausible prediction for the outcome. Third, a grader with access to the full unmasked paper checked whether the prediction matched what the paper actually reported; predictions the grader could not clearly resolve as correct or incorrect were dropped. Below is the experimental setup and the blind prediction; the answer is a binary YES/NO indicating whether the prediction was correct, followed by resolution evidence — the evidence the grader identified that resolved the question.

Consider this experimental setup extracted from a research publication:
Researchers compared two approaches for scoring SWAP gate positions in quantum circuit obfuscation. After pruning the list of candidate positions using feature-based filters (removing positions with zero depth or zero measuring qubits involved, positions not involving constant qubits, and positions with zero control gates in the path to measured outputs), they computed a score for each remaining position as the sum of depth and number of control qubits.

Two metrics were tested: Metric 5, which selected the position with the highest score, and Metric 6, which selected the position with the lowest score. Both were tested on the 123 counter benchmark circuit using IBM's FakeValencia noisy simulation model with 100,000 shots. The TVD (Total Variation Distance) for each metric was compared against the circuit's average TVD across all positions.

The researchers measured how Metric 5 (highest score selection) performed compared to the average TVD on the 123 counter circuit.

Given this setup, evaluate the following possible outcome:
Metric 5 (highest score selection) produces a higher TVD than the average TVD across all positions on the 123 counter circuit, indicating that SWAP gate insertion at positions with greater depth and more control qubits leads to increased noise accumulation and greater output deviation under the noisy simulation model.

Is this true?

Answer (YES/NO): NO